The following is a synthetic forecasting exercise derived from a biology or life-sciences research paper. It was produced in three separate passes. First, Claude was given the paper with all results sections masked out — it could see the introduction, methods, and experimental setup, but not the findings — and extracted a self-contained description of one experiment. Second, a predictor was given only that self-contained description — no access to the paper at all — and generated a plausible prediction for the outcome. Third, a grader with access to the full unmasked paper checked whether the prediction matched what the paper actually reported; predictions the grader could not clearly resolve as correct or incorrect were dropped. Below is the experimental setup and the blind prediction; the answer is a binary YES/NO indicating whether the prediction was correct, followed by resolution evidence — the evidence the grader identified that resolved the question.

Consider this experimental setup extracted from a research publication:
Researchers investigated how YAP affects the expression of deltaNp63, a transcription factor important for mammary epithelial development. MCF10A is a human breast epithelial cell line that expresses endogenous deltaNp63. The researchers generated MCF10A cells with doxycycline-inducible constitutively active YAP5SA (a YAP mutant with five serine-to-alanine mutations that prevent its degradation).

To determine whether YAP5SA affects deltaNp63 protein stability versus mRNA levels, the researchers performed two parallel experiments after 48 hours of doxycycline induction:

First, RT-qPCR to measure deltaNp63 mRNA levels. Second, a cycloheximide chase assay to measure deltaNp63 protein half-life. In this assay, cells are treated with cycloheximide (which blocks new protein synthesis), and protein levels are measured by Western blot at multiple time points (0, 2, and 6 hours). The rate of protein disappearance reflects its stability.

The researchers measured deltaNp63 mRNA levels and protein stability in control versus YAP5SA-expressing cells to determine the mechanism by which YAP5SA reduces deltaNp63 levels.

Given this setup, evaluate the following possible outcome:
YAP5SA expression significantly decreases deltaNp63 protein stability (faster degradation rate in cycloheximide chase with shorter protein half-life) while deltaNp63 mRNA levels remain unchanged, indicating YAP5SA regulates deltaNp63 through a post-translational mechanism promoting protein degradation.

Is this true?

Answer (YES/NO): NO